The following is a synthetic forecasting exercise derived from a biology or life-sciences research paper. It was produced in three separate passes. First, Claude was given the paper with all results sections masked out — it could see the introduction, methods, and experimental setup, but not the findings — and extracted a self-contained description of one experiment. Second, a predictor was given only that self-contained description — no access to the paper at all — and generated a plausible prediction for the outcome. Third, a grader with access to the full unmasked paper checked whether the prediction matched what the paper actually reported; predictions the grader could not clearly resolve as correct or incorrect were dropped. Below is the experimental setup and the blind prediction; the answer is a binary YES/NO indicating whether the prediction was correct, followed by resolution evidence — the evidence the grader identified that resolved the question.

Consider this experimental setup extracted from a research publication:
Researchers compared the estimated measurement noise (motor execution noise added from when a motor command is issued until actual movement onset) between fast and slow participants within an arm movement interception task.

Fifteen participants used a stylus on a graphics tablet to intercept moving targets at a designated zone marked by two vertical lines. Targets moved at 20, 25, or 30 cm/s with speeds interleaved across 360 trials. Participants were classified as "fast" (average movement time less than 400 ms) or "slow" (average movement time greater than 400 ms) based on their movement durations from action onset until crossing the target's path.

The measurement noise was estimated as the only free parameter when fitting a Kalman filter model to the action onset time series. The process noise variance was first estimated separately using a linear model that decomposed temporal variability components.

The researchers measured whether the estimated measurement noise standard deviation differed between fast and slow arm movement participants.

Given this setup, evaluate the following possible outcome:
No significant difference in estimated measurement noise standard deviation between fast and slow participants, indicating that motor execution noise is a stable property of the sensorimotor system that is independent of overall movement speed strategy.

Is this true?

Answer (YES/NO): YES